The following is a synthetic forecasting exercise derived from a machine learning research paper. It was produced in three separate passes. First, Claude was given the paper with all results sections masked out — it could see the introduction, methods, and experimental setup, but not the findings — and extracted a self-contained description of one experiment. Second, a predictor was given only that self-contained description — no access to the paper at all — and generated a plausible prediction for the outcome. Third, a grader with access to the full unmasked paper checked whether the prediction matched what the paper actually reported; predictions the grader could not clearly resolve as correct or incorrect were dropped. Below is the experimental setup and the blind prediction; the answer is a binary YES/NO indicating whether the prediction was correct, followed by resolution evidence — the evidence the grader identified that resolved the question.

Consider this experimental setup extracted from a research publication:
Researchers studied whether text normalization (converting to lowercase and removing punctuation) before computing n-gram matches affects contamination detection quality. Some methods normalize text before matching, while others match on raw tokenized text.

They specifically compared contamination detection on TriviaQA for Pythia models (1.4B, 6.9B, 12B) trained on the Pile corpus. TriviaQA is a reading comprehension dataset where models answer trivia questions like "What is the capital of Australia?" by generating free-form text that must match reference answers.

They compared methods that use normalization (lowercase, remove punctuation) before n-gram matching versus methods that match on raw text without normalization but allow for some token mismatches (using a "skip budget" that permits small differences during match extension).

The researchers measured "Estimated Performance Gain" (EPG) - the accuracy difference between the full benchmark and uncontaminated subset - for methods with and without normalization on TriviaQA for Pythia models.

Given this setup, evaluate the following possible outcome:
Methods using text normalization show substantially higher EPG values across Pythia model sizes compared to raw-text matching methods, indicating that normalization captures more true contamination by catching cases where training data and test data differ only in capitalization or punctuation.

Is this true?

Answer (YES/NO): NO